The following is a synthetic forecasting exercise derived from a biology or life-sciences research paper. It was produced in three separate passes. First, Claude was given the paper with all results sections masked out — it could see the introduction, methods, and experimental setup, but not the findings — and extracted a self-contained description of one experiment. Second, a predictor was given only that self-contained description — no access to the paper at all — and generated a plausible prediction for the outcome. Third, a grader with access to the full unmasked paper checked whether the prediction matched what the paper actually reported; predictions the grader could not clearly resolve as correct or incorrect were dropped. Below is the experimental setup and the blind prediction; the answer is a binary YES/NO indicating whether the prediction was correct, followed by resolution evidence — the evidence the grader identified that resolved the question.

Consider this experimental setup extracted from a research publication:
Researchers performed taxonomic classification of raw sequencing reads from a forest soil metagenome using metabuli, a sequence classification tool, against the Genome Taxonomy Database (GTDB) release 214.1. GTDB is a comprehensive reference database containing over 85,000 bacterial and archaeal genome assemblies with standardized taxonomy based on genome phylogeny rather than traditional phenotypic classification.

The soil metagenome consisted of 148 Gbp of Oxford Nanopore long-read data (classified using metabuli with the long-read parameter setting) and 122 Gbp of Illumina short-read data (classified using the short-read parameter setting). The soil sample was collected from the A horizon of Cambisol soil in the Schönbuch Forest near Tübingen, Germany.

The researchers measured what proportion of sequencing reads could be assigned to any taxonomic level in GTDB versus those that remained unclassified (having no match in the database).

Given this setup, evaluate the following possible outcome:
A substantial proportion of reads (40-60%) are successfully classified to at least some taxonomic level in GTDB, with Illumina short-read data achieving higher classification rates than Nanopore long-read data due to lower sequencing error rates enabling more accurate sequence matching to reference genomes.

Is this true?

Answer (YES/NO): NO